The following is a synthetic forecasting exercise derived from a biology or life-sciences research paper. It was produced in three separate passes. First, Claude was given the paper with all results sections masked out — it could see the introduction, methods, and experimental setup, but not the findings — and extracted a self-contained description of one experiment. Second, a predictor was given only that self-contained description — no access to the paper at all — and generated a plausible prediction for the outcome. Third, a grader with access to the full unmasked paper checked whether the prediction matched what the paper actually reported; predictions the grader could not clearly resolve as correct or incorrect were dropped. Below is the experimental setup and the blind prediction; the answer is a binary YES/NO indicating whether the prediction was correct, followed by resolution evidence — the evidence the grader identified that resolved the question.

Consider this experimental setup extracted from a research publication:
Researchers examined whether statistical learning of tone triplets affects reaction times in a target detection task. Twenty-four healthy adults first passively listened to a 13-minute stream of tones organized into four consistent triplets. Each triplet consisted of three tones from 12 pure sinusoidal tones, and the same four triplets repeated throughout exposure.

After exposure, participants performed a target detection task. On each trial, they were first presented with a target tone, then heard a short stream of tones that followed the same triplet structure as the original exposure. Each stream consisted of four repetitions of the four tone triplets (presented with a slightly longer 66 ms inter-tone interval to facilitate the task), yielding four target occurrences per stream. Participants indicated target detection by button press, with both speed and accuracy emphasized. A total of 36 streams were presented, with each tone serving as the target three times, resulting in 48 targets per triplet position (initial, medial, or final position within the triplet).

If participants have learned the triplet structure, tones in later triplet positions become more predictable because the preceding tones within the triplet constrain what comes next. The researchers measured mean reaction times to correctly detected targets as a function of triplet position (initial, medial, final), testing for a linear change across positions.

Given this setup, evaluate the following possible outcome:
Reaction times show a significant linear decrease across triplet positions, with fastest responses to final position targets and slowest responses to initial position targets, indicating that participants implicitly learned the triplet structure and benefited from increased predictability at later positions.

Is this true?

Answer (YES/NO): NO